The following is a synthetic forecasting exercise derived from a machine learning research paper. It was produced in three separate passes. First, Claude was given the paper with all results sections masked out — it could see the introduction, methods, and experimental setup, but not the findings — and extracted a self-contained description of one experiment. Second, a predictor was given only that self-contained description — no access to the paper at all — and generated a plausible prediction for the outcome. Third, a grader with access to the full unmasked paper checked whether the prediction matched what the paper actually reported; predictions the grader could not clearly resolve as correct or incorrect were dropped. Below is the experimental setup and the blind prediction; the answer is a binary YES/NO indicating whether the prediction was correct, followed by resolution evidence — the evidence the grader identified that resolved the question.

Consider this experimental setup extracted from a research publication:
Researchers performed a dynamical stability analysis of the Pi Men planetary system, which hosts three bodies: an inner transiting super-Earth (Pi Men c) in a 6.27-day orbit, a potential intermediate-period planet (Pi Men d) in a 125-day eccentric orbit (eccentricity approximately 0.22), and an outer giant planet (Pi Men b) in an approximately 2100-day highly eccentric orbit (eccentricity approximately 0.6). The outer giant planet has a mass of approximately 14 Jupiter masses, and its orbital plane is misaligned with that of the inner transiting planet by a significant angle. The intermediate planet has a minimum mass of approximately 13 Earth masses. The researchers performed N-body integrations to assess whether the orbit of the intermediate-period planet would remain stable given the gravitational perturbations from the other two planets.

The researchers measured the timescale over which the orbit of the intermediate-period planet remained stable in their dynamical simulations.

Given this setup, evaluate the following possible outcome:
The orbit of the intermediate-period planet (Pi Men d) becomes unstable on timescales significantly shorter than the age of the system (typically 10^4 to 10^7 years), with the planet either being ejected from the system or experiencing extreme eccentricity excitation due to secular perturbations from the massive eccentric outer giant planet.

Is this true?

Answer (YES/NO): NO